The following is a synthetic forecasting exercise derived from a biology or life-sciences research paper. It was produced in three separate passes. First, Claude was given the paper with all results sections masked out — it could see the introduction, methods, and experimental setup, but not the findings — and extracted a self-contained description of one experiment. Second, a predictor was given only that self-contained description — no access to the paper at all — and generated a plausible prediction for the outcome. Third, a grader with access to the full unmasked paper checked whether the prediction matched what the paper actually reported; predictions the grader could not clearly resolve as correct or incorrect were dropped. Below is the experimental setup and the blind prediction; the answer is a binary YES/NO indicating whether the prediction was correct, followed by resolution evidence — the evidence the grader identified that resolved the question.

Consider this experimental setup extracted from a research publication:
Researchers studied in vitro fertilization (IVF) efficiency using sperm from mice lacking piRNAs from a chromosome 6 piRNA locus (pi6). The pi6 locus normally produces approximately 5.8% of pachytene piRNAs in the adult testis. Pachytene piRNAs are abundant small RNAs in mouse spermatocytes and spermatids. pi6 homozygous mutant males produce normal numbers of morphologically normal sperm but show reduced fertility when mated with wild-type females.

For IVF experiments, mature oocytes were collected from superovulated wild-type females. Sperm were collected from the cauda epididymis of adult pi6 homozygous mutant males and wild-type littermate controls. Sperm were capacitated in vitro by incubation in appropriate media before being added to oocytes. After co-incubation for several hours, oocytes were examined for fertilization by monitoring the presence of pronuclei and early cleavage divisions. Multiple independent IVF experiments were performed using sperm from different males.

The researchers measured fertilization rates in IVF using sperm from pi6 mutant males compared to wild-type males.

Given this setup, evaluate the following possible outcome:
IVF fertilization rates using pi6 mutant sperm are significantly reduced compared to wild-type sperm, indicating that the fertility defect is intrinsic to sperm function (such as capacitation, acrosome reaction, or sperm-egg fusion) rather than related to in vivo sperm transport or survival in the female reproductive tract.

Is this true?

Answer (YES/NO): YES